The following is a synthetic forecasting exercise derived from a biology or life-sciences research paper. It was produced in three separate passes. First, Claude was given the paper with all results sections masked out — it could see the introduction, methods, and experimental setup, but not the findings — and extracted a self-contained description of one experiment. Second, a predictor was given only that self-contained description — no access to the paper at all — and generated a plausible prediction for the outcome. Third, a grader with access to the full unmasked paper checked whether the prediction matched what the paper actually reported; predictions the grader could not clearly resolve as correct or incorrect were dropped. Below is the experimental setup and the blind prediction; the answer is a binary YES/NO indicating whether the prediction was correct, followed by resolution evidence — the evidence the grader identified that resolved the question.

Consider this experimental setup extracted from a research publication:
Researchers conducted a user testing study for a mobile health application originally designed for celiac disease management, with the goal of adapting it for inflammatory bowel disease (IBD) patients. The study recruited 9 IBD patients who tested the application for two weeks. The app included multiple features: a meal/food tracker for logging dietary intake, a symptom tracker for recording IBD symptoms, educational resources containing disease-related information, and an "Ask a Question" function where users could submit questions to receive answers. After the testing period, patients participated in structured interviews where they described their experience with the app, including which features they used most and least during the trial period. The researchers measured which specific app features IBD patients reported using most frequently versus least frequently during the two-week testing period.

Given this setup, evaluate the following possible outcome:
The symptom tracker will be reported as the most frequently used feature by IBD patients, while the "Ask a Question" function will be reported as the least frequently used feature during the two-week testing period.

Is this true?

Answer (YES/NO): NO